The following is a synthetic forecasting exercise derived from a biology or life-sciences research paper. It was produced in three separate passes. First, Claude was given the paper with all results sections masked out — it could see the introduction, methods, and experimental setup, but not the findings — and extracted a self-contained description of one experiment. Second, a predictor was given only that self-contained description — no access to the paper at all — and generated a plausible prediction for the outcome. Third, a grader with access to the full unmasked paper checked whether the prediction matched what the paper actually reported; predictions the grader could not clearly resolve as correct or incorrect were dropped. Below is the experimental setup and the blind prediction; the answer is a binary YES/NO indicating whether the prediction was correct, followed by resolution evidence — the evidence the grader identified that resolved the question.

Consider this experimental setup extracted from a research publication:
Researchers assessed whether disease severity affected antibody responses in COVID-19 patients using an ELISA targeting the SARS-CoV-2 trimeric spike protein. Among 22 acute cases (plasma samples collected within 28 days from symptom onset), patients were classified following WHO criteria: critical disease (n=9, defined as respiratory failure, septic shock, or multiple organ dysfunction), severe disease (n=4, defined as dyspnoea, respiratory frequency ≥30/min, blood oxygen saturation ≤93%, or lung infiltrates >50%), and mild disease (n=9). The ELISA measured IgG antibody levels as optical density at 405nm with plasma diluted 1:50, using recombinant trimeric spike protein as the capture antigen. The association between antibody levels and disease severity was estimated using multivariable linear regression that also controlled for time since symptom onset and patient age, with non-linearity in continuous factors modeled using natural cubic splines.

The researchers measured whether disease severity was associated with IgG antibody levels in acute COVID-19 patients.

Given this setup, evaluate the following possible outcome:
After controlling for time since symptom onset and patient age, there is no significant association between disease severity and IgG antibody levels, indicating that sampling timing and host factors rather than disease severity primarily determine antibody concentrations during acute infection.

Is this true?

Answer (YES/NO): YES